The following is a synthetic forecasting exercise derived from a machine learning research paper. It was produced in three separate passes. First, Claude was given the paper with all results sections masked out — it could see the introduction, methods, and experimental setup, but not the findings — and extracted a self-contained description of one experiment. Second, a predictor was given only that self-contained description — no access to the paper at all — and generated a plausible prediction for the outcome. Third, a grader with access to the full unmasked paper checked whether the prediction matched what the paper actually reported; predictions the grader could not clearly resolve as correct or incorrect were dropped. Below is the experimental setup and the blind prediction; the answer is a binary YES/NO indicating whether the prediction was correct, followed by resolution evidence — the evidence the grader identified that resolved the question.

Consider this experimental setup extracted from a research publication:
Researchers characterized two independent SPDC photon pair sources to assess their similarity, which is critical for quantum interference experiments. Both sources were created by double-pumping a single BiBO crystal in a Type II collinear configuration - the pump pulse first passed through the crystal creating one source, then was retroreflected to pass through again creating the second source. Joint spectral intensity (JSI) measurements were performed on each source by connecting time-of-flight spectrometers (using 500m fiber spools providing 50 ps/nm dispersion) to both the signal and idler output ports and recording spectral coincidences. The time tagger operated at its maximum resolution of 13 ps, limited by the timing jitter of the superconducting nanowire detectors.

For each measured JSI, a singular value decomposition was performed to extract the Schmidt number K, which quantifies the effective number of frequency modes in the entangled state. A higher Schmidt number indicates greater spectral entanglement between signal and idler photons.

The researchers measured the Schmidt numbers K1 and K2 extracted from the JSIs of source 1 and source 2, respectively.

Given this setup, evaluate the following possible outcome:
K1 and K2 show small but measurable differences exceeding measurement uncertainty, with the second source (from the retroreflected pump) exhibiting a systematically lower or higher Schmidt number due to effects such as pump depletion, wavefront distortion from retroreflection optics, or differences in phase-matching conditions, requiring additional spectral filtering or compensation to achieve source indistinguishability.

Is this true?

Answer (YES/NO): NO